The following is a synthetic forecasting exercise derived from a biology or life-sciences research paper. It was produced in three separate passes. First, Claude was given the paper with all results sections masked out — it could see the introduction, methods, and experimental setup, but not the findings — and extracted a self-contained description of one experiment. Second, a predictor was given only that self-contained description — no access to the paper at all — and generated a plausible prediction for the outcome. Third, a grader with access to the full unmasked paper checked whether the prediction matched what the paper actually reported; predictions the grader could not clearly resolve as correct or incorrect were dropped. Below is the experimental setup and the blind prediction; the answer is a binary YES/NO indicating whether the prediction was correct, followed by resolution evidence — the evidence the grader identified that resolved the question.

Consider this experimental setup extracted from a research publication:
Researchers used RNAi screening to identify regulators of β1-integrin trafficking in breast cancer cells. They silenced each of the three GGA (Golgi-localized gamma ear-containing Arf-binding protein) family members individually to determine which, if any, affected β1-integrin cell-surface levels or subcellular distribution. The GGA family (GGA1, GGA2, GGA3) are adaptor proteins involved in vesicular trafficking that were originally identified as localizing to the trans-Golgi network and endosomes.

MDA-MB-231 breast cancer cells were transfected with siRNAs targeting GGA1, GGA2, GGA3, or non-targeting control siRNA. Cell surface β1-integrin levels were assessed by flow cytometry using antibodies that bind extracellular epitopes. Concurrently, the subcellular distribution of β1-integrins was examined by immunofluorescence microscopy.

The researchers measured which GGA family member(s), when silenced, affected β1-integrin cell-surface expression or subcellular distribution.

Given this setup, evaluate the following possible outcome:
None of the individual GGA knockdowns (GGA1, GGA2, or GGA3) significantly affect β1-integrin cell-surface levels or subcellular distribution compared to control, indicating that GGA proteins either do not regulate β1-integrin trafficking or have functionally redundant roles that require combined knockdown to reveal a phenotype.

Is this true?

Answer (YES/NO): NO